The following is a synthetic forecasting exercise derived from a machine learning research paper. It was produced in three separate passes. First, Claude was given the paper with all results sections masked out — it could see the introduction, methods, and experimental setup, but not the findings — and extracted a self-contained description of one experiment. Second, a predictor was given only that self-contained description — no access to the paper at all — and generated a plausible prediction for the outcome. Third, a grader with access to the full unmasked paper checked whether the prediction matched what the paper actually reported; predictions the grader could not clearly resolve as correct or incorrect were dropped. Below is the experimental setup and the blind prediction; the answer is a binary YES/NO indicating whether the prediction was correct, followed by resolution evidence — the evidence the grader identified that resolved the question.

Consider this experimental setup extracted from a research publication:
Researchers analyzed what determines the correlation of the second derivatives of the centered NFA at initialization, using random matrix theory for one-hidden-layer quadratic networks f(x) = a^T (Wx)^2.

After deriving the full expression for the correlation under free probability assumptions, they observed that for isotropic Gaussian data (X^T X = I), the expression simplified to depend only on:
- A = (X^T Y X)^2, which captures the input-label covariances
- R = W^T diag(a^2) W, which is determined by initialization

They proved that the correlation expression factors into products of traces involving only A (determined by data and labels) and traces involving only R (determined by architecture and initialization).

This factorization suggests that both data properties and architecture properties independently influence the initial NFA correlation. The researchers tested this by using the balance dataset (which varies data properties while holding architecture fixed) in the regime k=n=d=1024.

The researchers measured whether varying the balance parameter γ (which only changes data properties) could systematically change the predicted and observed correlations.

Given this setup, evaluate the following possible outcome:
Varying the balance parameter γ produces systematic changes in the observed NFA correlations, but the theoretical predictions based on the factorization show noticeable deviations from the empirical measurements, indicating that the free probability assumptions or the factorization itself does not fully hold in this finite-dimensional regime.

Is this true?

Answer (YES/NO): NO